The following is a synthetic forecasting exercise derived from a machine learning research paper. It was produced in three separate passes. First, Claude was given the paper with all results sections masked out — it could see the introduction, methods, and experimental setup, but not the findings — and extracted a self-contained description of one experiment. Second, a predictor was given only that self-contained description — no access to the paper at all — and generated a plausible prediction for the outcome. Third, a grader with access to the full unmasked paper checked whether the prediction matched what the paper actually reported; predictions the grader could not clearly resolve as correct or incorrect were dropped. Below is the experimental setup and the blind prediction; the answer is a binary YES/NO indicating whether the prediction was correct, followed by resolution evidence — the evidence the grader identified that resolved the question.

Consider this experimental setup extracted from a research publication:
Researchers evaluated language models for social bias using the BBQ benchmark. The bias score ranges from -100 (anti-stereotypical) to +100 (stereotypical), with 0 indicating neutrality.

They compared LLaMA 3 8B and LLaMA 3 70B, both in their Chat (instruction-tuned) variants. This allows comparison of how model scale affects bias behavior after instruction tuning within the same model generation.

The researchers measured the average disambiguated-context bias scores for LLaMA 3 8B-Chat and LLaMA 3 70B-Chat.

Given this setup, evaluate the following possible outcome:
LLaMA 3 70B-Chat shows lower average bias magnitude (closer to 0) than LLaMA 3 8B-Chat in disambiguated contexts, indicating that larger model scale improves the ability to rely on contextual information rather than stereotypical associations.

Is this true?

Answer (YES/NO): NO